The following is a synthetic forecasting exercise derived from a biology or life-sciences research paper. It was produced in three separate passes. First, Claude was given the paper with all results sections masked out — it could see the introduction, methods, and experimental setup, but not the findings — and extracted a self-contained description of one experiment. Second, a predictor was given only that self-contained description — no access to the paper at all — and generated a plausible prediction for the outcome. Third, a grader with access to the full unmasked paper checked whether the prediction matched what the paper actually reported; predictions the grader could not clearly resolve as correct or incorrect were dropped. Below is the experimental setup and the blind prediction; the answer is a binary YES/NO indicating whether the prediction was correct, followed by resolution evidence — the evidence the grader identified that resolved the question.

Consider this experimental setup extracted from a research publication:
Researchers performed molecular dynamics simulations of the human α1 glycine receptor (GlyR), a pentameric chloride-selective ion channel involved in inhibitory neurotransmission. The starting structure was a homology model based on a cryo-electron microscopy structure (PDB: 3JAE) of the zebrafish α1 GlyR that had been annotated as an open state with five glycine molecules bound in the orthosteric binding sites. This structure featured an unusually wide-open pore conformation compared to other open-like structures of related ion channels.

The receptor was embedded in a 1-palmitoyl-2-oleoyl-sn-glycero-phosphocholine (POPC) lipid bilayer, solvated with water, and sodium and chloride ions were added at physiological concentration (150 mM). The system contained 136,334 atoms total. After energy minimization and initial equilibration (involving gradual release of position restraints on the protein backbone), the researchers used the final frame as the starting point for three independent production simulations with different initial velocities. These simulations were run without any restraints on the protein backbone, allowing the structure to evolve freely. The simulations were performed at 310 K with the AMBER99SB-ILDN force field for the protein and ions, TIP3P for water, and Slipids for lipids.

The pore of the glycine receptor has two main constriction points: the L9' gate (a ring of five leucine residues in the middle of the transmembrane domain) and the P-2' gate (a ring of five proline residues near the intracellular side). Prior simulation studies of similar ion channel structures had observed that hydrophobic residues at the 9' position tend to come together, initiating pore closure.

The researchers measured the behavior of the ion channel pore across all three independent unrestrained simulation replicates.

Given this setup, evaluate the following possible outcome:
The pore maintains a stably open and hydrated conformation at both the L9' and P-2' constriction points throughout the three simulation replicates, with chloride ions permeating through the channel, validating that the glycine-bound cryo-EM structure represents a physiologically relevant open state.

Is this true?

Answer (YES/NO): NO